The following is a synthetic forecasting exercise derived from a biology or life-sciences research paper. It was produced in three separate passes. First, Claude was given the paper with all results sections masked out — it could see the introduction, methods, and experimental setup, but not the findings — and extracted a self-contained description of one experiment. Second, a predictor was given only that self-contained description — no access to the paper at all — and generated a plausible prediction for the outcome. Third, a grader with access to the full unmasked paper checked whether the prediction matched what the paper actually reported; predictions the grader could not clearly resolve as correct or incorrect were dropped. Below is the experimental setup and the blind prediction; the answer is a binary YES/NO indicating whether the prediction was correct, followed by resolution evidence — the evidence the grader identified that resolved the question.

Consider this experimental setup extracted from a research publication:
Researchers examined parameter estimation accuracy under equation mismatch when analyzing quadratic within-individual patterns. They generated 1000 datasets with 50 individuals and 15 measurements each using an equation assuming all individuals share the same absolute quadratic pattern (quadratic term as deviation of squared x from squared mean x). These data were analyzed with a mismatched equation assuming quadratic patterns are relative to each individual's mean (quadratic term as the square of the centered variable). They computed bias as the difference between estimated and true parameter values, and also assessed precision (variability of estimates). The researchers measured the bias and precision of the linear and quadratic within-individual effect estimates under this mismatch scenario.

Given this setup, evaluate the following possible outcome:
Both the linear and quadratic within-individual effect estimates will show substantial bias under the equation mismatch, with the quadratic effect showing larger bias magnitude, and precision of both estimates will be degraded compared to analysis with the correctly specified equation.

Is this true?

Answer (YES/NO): NO